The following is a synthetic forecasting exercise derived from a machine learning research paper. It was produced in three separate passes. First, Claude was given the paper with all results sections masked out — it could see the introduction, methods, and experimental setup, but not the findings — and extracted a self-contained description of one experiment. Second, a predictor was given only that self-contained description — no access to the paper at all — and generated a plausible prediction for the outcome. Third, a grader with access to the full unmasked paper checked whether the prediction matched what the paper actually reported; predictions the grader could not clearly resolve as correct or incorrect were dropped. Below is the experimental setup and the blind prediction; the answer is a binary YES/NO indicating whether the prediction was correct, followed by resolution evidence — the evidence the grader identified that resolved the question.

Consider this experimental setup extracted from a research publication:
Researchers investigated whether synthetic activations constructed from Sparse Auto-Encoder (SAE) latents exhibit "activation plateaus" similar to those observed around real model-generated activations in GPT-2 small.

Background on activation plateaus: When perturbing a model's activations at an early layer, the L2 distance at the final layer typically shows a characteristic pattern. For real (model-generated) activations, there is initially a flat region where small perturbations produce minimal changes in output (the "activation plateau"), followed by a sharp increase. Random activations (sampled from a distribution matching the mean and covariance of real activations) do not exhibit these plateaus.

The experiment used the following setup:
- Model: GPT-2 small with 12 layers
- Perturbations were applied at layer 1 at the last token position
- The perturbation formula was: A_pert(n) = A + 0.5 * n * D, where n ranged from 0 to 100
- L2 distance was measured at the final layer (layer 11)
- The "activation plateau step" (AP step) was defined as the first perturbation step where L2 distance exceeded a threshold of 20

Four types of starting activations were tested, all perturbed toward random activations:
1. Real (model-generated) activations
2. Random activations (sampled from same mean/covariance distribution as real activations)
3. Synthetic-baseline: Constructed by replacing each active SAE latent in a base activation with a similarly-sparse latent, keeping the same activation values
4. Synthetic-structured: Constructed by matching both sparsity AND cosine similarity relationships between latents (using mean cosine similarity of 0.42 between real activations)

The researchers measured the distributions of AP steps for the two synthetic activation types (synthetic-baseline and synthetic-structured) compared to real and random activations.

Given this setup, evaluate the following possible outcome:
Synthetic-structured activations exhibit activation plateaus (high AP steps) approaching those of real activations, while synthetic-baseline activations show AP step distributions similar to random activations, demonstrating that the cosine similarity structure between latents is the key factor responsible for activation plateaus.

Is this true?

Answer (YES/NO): NO